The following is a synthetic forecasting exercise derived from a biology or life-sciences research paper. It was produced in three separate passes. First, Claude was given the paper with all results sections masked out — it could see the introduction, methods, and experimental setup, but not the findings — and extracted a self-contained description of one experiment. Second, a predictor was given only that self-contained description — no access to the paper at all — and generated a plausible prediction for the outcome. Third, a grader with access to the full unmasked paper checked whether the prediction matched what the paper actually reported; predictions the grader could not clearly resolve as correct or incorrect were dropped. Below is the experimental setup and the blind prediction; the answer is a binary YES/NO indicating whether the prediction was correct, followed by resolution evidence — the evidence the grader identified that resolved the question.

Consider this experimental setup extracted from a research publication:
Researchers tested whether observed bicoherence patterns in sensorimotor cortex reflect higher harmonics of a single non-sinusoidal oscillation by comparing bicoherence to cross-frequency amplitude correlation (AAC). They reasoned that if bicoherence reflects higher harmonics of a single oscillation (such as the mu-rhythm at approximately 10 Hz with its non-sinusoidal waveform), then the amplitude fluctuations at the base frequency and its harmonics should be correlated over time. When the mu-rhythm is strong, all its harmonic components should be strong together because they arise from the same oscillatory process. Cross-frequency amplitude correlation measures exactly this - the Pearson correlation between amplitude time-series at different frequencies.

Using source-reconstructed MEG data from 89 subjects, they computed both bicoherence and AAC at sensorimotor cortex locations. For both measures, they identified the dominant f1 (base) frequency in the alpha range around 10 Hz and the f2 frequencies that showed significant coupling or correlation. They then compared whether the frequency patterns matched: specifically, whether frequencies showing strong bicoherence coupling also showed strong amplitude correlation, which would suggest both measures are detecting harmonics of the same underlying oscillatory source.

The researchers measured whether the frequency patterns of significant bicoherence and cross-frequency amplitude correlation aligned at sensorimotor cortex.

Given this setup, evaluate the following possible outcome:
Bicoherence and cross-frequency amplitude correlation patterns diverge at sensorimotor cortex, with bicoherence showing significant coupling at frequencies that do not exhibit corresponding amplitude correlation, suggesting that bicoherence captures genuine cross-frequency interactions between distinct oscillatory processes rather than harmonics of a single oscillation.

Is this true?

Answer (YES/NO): NO